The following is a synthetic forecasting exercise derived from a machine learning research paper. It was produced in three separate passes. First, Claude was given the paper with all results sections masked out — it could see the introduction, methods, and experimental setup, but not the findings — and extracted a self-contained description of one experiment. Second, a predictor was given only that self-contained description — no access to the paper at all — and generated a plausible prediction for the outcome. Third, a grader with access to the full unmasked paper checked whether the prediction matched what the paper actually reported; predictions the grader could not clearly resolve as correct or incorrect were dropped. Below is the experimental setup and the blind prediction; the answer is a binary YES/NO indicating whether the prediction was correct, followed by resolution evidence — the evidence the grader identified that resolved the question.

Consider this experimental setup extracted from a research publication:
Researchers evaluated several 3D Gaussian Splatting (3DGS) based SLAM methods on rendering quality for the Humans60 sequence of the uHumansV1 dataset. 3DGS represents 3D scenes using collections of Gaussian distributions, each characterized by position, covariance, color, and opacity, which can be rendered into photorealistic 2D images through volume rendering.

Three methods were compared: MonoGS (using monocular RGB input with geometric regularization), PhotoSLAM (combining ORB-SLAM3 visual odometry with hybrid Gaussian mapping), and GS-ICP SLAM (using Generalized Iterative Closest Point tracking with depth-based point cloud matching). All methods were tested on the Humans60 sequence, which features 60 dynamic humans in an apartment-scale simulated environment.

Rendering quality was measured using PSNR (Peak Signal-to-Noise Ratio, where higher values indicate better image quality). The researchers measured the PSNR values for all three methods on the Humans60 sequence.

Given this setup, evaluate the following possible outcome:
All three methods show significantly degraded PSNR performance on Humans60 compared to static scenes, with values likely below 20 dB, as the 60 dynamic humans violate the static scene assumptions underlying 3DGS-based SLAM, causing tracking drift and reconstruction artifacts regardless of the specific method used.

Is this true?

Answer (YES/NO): NO